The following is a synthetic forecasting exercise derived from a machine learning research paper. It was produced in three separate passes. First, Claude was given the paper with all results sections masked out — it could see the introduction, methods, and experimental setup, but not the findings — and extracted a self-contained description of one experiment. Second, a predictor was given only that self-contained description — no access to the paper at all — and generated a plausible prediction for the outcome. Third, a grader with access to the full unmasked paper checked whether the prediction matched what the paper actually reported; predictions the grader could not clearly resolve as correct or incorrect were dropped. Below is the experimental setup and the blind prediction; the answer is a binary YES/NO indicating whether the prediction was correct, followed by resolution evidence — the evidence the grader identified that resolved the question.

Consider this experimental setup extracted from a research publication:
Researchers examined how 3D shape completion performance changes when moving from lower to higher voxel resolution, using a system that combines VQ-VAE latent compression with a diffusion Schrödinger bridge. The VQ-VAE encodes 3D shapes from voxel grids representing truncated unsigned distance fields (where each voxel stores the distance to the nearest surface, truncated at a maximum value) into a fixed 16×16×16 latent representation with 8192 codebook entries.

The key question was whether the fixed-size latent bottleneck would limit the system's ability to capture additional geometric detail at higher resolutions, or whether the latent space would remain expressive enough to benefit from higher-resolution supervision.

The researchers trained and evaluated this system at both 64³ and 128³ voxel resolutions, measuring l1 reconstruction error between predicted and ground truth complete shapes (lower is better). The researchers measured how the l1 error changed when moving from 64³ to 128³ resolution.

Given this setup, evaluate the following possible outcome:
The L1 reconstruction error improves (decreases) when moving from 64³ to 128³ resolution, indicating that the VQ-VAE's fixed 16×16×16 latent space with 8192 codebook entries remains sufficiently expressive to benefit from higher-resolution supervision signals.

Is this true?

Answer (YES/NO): YES